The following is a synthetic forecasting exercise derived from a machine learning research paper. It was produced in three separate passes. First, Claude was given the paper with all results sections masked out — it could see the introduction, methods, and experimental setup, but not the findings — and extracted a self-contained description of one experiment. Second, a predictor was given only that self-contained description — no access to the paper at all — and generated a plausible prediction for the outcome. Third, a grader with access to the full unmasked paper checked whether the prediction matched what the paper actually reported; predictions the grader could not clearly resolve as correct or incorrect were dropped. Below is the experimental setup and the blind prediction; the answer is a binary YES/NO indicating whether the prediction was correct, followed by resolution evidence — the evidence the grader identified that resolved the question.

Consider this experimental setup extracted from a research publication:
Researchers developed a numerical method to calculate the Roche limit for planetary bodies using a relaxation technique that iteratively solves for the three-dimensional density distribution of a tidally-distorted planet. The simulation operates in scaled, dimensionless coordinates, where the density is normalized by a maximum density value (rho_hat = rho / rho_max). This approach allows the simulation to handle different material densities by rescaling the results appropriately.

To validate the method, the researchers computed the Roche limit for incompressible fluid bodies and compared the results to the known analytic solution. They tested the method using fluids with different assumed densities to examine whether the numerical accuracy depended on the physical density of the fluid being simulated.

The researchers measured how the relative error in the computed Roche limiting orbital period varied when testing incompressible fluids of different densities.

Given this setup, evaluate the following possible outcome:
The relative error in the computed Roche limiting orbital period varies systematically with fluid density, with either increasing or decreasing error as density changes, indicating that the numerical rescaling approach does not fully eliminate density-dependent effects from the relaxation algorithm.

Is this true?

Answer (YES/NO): NO